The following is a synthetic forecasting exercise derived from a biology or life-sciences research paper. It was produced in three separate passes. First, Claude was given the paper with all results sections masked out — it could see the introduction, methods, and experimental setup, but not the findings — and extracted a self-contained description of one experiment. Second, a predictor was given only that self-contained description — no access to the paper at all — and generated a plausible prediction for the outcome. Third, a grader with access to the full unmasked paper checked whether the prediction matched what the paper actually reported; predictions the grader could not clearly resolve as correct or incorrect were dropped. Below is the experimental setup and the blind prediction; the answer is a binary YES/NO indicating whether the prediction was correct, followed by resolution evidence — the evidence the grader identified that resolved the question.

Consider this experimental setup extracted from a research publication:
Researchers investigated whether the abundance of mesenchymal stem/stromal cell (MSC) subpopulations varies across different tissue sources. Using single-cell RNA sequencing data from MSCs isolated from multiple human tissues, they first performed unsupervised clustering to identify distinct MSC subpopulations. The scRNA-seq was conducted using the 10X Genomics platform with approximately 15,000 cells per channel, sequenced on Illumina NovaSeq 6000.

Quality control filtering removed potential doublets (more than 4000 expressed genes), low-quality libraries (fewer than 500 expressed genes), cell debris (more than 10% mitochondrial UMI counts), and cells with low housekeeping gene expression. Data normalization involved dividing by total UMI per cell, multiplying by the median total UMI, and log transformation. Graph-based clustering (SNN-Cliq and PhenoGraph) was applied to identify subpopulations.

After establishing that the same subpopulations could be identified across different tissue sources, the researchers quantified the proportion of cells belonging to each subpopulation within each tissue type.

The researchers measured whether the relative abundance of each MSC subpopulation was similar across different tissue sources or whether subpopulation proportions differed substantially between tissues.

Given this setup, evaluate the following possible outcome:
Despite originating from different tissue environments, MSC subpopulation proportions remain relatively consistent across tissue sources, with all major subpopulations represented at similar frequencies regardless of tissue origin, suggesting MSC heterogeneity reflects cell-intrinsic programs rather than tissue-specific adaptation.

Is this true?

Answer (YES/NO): NO